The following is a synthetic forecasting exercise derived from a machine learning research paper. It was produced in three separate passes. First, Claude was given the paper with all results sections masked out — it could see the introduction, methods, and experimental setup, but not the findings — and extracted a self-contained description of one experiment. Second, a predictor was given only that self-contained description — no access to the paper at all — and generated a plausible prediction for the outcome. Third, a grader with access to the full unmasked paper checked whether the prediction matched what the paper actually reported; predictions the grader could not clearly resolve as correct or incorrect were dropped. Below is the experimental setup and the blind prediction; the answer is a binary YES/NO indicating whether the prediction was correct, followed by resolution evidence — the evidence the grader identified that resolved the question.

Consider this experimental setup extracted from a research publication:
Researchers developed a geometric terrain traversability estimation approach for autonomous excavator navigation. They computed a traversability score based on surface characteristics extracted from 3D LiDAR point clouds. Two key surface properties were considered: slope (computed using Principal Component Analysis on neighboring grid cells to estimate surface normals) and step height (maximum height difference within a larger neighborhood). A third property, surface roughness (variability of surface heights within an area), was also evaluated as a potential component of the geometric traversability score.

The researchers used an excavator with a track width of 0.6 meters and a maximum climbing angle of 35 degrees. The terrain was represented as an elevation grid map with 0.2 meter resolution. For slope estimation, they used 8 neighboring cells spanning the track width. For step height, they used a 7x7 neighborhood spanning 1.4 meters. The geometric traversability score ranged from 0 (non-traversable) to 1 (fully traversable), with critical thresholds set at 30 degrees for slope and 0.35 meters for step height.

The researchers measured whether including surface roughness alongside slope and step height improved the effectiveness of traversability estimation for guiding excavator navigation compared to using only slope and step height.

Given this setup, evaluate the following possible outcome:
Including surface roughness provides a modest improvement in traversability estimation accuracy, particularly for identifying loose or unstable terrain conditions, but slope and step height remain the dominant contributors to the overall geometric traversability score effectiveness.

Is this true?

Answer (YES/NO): NO